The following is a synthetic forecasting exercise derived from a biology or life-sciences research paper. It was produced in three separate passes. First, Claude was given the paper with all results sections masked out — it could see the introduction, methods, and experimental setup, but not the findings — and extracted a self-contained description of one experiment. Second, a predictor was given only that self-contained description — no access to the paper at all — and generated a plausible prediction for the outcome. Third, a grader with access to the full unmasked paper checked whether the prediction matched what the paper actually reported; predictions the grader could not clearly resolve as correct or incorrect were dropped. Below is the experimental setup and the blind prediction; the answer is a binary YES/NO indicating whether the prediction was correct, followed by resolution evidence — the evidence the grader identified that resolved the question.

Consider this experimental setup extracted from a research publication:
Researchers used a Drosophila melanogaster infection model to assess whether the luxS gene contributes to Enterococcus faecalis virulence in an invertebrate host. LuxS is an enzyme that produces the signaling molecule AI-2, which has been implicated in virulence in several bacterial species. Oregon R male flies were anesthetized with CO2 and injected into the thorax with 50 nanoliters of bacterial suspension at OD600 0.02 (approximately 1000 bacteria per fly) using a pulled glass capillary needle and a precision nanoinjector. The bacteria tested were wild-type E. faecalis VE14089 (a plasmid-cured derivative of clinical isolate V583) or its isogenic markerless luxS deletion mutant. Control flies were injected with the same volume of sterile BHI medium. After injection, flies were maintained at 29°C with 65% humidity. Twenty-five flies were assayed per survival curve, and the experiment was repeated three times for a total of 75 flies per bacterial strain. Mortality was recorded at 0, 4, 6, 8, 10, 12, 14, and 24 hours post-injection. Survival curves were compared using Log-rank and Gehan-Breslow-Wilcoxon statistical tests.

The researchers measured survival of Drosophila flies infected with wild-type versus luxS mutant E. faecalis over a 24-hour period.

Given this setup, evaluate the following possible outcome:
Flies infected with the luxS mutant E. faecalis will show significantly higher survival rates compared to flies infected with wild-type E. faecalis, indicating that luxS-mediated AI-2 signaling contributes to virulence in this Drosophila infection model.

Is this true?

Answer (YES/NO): NO